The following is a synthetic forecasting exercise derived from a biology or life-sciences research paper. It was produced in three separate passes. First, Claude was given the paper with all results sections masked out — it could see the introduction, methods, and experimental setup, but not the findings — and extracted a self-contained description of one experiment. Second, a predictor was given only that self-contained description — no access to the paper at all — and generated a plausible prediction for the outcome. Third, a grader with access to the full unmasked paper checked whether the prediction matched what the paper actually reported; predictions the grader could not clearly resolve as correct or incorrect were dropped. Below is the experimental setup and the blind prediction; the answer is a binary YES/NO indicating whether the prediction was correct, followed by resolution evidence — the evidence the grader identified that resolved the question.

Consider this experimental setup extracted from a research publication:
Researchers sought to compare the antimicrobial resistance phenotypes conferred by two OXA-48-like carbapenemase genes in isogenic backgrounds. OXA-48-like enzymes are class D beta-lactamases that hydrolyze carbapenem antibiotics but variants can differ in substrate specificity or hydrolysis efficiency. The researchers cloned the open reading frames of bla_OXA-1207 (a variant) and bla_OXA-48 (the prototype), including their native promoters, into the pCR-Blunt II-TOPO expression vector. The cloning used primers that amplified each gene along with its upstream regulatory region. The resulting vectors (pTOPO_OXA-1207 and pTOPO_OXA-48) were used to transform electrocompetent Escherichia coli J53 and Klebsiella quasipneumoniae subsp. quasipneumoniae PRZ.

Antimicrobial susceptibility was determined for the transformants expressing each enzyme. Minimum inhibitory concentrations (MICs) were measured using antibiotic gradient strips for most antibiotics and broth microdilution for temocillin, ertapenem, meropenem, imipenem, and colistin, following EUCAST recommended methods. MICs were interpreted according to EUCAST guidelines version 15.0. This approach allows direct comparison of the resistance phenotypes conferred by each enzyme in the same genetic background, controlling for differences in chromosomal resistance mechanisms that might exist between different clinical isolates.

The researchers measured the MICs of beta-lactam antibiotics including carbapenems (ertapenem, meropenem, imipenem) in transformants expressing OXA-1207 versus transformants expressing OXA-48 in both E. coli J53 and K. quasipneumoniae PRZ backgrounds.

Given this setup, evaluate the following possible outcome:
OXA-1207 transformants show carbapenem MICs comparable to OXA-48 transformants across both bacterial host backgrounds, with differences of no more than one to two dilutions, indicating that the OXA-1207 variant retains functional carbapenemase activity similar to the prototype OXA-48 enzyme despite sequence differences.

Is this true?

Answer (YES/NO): YES